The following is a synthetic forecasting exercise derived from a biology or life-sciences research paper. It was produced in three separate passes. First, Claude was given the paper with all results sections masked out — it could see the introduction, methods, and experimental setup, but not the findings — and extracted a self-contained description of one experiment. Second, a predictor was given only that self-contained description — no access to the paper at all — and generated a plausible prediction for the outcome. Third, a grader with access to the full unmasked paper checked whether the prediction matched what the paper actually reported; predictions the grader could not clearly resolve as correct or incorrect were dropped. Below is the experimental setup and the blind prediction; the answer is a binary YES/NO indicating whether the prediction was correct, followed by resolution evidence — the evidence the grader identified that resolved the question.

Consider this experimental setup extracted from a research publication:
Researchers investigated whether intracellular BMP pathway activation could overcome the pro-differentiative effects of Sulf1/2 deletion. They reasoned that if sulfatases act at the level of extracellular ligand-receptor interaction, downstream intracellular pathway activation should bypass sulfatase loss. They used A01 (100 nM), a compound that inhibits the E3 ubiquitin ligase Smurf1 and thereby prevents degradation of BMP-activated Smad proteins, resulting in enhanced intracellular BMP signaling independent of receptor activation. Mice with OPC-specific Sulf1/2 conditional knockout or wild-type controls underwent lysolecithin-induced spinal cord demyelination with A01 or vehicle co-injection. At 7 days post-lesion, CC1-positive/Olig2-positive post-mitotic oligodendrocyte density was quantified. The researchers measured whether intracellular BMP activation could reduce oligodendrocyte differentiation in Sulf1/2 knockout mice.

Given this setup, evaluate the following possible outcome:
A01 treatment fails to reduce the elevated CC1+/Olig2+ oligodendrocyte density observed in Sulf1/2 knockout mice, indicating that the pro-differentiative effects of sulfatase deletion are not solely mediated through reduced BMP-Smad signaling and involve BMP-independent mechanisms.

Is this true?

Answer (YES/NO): NO